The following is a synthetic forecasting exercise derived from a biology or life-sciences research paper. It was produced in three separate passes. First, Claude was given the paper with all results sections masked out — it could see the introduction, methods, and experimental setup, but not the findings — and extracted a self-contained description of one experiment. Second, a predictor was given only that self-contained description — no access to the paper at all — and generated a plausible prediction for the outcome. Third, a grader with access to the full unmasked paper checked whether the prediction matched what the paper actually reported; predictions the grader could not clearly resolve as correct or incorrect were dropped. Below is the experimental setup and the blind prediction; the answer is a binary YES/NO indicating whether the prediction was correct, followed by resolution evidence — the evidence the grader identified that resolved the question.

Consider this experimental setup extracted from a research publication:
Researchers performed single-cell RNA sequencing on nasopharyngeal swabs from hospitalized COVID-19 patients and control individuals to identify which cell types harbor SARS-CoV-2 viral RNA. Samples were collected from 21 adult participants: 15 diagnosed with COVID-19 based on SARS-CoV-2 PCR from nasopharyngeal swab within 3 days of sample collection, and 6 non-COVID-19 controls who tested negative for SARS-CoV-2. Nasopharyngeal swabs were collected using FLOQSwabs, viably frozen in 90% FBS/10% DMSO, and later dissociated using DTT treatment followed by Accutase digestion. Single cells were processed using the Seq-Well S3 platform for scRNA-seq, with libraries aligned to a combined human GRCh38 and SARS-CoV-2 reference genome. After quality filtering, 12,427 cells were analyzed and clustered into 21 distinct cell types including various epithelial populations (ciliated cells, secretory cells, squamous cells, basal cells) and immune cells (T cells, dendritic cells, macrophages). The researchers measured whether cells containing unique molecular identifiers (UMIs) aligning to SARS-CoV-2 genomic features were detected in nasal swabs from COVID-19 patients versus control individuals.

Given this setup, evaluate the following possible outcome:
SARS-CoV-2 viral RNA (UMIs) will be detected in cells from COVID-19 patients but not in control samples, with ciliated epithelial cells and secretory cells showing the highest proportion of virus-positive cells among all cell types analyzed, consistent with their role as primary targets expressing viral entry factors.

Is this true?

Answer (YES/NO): YES